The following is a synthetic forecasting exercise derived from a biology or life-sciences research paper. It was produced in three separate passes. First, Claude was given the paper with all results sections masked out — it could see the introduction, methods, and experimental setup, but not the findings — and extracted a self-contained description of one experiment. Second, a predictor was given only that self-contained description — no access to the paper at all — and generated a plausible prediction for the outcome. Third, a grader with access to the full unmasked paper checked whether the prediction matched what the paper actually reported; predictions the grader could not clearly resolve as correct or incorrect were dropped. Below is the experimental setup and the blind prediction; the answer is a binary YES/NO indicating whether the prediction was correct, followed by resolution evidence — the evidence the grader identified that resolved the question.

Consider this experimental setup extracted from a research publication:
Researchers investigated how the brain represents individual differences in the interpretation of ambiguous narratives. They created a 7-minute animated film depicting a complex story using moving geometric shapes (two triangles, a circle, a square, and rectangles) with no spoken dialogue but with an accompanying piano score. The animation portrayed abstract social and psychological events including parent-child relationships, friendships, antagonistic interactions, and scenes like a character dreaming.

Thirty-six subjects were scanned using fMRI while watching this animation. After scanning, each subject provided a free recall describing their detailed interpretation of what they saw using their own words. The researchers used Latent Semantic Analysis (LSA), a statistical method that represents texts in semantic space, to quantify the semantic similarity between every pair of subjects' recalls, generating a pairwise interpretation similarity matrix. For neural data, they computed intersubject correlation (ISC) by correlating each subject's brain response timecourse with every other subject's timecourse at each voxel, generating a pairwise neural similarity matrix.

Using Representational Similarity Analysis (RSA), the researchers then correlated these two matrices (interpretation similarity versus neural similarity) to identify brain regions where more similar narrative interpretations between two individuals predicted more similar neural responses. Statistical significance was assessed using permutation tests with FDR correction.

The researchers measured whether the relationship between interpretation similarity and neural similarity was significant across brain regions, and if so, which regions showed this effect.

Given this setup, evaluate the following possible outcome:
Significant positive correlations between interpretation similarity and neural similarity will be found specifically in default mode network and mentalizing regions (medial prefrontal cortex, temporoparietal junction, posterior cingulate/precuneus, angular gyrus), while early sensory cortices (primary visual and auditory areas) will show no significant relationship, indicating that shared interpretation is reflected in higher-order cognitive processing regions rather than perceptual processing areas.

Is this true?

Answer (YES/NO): YES